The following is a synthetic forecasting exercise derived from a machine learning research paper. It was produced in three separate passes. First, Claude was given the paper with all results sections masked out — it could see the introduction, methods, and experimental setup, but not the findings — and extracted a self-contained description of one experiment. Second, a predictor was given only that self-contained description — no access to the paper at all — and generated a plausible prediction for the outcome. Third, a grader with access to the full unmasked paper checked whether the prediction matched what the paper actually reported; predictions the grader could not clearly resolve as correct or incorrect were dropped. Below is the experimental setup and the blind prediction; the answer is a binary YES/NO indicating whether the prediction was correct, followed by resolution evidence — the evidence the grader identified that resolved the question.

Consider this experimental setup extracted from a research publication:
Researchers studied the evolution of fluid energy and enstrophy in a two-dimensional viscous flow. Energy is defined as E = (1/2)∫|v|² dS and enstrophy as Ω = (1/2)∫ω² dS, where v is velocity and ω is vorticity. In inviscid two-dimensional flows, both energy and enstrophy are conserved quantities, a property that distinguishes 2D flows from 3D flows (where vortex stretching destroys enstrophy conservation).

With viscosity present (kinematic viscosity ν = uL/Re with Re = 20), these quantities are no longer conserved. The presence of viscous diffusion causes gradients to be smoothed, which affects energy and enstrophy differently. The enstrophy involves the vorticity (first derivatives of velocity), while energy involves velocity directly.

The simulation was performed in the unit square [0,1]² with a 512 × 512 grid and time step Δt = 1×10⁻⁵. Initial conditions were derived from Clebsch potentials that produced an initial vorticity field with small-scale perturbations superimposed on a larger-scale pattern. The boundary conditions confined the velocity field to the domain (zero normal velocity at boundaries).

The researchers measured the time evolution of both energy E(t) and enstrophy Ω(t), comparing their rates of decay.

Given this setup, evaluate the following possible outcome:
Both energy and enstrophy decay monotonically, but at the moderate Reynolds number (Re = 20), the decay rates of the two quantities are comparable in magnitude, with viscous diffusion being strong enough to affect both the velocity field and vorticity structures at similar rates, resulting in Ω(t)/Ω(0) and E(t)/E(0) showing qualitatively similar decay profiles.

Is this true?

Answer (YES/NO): NO